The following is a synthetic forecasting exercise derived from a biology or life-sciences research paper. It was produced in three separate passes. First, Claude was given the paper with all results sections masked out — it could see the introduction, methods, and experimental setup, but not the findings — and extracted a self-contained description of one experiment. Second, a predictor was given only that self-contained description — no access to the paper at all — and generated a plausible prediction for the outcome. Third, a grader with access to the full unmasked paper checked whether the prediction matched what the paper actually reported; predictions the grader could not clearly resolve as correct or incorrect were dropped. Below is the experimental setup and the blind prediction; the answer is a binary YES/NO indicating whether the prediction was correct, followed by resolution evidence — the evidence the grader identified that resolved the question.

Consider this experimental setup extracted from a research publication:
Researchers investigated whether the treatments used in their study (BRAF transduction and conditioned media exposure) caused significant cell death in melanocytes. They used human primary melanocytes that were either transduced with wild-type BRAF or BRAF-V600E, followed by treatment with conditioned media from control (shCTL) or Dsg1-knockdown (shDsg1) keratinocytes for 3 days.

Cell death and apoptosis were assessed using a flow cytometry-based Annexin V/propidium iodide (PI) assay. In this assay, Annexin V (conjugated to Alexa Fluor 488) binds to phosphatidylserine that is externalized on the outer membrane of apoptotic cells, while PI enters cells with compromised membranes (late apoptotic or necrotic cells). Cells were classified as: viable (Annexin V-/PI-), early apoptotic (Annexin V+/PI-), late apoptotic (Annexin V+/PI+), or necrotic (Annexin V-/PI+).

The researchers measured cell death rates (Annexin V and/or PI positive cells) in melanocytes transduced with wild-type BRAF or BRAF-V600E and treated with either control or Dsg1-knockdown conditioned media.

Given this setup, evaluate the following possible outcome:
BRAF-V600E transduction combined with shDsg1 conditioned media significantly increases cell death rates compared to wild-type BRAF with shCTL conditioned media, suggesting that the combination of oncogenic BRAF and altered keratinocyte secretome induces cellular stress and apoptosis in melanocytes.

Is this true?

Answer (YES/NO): NO